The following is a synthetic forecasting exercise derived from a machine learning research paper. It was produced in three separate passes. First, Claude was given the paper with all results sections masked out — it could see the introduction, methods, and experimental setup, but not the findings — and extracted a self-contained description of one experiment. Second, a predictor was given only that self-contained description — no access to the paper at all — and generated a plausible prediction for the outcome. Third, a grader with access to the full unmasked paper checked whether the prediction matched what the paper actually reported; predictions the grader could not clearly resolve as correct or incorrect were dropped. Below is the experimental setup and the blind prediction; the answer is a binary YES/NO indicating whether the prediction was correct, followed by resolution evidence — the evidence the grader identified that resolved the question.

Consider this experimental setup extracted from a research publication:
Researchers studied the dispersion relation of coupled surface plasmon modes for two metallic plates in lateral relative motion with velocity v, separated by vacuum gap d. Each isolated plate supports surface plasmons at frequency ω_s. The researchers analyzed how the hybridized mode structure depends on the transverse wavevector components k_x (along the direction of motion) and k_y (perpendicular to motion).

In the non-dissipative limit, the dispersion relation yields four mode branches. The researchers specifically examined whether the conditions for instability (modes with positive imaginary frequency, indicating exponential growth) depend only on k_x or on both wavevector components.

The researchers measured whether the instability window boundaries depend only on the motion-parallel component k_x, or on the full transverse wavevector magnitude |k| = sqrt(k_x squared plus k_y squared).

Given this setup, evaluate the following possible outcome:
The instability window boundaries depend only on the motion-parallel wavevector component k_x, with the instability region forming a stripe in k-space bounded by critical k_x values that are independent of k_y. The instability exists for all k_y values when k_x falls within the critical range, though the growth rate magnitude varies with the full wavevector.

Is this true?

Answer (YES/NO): NO